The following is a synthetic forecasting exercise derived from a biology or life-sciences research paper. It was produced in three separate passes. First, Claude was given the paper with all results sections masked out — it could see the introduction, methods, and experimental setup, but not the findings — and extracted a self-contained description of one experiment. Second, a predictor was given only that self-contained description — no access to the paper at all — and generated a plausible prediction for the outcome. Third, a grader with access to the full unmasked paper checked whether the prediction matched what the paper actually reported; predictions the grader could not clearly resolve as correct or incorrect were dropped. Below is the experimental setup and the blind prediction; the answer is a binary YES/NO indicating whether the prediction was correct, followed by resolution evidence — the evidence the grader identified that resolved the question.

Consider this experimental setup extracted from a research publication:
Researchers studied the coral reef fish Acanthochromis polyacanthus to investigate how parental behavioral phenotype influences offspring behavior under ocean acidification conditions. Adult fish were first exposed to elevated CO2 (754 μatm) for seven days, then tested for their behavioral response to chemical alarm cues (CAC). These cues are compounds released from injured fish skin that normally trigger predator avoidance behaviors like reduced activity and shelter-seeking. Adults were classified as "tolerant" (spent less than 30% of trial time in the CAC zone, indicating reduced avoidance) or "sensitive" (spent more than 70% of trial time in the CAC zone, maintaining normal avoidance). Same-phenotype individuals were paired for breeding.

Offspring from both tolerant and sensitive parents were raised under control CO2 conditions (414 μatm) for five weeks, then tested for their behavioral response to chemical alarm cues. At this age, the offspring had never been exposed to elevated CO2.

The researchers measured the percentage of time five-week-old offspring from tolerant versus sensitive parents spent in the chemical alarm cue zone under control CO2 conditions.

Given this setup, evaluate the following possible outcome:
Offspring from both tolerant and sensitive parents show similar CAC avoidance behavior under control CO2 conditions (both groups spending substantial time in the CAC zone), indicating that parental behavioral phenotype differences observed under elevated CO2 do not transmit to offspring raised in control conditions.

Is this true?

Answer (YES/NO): NO